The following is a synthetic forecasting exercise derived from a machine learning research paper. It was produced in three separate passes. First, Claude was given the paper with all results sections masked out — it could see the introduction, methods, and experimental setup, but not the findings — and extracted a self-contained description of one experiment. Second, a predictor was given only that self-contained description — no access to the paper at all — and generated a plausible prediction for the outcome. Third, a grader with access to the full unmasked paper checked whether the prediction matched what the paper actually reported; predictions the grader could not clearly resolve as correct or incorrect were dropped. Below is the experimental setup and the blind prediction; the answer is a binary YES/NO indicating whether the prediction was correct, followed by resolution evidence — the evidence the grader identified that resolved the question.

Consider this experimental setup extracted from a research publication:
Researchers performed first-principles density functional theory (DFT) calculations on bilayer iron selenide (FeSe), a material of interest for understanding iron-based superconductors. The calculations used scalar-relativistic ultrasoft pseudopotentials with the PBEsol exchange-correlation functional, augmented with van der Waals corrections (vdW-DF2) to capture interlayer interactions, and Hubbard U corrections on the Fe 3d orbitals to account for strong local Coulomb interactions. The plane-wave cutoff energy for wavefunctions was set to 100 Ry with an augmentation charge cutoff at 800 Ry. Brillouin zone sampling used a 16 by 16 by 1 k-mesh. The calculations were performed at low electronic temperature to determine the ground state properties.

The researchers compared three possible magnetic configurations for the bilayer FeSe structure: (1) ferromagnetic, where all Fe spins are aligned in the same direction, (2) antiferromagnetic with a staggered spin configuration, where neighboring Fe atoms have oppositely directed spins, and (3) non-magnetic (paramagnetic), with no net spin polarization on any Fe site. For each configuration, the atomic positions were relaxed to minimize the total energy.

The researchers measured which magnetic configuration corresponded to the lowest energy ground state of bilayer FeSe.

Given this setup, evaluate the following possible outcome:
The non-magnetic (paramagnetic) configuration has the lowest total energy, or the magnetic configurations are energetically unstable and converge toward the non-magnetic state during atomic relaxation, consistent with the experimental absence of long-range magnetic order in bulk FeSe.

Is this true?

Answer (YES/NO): NO